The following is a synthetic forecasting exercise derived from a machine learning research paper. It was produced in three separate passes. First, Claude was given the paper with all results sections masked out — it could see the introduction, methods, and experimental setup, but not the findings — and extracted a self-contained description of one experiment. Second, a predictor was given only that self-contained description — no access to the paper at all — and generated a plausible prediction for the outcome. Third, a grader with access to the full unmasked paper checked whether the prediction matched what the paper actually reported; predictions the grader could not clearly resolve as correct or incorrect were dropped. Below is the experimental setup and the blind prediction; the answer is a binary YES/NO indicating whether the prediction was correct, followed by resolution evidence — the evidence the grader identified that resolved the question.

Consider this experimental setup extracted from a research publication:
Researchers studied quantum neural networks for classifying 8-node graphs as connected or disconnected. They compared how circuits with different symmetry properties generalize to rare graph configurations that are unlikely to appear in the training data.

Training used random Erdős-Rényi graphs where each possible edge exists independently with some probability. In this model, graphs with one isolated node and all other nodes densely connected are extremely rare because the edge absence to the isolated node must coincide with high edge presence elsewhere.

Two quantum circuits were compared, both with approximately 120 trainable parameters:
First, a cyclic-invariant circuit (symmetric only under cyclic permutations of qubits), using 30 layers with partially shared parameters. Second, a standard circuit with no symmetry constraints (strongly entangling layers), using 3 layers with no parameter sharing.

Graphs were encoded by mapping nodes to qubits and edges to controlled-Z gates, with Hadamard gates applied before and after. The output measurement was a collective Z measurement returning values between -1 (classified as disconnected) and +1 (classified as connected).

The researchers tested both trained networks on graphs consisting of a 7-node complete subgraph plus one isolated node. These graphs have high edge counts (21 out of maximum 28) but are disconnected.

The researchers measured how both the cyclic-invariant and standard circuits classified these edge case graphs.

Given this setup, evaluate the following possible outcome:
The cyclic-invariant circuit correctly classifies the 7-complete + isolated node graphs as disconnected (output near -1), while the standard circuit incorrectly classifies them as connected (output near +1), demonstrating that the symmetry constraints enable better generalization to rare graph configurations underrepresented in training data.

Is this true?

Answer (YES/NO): NO